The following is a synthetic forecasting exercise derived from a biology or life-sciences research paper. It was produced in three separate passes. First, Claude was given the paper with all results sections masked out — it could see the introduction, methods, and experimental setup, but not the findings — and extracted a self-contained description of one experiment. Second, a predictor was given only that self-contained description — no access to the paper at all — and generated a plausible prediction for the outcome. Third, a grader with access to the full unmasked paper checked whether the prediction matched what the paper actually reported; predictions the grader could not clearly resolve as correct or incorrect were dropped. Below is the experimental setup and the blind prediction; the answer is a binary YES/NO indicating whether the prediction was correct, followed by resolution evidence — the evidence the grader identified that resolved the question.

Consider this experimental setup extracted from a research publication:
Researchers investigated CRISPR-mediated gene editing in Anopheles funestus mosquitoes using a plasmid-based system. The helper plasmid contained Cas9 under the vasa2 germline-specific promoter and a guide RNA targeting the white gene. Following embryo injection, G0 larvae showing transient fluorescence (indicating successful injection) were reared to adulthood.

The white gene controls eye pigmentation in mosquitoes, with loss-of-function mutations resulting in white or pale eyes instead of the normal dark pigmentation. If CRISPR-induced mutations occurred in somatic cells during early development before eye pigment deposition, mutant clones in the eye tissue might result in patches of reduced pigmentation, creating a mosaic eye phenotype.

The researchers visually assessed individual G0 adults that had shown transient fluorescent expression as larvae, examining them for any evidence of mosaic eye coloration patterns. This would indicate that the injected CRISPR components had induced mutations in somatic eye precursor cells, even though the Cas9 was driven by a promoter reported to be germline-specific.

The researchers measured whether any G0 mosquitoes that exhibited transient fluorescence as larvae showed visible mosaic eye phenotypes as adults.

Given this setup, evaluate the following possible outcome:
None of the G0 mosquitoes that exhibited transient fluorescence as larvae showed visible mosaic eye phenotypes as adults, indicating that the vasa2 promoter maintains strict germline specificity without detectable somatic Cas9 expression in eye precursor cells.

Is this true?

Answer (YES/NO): YES